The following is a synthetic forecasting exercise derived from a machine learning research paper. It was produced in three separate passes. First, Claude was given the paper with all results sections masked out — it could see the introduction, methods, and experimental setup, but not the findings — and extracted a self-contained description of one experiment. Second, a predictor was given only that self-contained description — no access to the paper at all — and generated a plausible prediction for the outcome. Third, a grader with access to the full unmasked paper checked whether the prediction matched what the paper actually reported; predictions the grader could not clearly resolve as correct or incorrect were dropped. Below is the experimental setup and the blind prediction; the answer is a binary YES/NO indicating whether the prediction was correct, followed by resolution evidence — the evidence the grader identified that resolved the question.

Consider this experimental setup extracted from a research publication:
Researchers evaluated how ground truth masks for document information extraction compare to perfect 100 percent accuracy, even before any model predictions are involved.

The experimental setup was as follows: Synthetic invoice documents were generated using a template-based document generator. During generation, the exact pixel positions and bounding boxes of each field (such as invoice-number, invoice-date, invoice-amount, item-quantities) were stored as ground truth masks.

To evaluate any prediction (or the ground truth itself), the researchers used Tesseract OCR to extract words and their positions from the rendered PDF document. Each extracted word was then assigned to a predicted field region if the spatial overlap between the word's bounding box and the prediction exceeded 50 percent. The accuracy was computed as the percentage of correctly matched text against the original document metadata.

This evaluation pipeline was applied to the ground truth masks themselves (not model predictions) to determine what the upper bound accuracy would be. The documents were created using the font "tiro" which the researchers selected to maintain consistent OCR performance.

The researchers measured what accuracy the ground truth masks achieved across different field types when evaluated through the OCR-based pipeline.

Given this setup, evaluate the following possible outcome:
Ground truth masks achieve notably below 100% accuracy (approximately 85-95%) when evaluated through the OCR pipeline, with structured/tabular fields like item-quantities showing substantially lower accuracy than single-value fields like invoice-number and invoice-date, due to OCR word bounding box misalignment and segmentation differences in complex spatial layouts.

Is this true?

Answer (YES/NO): NO